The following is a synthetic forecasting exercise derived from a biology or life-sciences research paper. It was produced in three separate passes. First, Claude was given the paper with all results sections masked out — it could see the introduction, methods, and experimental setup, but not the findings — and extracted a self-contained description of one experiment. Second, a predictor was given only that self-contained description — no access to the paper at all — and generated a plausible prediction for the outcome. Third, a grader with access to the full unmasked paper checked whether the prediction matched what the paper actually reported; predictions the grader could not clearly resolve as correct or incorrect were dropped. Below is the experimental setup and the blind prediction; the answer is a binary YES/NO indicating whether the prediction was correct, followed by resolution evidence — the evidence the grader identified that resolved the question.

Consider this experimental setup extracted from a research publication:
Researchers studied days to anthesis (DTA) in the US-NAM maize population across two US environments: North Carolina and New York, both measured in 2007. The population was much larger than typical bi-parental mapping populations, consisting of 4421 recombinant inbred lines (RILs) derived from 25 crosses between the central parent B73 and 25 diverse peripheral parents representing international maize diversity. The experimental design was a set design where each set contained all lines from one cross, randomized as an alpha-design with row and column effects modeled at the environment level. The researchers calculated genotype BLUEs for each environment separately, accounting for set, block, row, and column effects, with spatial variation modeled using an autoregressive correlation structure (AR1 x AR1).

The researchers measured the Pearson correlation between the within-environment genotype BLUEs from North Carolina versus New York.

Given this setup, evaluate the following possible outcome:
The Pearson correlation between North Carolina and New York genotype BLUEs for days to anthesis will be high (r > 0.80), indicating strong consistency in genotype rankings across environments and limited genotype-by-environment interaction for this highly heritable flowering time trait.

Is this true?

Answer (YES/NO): NO